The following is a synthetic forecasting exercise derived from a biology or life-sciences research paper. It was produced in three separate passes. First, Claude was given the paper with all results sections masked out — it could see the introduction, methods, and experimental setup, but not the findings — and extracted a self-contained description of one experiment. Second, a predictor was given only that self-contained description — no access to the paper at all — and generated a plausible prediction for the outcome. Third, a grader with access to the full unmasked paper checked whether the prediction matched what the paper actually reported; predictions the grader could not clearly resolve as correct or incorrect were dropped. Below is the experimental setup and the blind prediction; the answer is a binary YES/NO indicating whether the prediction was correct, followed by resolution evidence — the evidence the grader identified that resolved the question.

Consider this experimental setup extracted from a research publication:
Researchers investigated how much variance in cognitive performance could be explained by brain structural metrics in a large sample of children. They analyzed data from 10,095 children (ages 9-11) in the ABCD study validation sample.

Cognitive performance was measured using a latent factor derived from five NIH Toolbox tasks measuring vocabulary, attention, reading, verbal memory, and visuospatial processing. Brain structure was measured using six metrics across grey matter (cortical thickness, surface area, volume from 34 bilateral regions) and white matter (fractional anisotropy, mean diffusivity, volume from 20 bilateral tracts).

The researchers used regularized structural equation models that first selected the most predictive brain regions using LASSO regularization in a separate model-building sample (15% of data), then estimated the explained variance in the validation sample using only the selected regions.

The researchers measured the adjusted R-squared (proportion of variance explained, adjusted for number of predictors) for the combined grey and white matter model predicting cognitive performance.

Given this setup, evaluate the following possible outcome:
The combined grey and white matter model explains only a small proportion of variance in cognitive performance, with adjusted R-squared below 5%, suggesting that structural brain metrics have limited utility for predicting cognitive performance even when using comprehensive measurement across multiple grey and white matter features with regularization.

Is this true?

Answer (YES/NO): NO